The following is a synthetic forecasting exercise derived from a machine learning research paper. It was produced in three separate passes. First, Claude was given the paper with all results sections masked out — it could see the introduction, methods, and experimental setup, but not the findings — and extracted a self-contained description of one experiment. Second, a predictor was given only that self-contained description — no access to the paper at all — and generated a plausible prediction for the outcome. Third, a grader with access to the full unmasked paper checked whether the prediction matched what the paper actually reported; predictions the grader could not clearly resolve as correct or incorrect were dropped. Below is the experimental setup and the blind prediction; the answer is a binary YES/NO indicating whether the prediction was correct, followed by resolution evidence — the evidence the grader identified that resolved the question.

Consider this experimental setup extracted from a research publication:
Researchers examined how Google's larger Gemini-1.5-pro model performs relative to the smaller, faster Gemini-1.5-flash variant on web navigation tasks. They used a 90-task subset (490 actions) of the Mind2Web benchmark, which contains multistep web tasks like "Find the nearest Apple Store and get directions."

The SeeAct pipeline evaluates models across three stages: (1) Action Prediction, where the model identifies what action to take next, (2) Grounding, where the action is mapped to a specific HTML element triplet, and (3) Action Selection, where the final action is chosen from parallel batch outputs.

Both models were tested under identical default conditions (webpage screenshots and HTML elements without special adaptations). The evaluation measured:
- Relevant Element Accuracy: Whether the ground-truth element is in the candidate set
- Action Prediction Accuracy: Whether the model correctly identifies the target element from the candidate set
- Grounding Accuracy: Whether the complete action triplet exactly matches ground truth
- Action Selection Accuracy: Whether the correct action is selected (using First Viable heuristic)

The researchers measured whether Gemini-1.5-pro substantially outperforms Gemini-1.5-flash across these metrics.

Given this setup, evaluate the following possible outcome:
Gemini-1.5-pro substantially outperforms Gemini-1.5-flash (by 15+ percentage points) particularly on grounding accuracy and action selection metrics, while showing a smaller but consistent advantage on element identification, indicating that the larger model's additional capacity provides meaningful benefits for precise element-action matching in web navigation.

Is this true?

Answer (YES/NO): NO